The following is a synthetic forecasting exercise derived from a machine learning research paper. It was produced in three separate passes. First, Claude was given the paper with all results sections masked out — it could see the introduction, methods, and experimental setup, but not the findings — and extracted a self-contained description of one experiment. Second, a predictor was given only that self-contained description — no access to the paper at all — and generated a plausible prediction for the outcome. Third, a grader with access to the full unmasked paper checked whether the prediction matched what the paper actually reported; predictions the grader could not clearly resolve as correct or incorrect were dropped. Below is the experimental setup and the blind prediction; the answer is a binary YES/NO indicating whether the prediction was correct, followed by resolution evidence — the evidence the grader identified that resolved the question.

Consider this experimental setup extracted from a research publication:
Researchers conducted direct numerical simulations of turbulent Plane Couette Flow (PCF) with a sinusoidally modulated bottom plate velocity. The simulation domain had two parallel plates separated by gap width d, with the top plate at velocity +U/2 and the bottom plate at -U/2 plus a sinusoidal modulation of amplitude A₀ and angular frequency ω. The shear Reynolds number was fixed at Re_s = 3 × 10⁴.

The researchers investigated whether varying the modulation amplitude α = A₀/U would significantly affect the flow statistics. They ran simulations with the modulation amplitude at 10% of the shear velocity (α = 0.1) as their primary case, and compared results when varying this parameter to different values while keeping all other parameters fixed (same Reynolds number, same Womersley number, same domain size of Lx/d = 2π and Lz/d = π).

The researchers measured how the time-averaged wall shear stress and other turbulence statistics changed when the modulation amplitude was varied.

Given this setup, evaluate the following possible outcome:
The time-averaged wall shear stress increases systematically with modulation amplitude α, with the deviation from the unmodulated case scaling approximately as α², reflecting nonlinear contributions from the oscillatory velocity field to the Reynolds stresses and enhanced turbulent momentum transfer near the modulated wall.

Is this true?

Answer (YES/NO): NO